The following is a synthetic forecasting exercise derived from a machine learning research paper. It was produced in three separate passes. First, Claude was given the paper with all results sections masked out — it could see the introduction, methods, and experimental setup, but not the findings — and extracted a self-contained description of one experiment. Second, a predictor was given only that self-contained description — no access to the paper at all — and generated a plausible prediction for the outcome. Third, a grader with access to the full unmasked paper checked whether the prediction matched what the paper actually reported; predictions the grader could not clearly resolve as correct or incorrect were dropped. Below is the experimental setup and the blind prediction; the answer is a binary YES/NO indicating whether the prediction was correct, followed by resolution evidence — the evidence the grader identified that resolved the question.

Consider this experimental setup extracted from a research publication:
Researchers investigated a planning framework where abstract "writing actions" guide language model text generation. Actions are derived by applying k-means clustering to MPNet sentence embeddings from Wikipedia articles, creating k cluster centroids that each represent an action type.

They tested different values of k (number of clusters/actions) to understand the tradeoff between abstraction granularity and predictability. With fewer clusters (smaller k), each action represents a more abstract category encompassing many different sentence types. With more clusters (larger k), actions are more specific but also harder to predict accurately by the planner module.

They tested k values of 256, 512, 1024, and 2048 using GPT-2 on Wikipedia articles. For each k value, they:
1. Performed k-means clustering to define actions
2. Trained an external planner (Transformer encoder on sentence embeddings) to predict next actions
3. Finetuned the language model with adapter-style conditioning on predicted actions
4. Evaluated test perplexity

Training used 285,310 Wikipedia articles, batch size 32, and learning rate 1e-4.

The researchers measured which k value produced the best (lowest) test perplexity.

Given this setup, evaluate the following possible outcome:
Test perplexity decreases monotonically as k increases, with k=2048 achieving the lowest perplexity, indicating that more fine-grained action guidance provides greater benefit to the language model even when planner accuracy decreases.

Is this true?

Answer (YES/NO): NO